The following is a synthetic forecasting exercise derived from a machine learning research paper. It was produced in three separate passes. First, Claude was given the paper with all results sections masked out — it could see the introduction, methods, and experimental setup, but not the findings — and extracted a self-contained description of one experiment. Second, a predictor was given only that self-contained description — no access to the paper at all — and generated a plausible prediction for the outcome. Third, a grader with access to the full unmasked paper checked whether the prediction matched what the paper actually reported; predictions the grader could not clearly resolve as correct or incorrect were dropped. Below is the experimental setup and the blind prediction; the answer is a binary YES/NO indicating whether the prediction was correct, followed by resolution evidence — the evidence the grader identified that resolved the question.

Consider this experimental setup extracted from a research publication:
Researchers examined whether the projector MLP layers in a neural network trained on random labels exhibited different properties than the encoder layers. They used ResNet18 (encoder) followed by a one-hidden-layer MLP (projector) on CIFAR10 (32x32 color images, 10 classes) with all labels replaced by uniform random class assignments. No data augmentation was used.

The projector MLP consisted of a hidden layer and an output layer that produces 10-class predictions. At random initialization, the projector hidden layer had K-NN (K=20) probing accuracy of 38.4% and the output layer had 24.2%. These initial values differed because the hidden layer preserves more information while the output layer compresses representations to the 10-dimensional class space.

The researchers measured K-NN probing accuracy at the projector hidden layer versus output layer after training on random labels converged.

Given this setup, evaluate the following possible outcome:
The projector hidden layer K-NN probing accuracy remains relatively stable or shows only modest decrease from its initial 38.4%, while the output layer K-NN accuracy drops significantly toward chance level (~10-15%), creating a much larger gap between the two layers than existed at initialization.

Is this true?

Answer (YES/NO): NO